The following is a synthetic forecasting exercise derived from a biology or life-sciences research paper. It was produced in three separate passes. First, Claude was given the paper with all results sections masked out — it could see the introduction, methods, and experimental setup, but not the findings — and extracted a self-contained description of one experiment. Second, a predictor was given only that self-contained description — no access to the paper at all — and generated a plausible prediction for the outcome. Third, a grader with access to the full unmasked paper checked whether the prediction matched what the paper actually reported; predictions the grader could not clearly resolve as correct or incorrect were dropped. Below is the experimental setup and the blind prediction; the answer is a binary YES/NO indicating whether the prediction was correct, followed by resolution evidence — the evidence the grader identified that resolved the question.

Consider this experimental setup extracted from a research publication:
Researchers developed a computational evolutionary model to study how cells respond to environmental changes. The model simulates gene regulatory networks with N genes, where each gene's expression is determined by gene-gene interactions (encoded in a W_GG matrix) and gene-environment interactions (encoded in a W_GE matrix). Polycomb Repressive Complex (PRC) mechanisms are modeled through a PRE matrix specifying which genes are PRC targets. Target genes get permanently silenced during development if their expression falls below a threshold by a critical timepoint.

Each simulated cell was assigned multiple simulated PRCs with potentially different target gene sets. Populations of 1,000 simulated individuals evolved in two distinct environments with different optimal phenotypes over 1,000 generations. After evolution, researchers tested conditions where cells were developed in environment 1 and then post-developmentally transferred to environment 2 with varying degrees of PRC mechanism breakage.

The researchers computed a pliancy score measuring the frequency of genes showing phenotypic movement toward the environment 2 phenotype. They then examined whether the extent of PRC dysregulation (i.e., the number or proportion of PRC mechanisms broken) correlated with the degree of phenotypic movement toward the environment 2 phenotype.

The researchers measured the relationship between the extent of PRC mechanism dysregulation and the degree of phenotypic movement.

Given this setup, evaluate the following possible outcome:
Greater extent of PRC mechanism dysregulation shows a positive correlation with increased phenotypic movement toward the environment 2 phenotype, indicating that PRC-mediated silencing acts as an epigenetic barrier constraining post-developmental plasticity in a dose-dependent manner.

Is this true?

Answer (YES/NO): YES